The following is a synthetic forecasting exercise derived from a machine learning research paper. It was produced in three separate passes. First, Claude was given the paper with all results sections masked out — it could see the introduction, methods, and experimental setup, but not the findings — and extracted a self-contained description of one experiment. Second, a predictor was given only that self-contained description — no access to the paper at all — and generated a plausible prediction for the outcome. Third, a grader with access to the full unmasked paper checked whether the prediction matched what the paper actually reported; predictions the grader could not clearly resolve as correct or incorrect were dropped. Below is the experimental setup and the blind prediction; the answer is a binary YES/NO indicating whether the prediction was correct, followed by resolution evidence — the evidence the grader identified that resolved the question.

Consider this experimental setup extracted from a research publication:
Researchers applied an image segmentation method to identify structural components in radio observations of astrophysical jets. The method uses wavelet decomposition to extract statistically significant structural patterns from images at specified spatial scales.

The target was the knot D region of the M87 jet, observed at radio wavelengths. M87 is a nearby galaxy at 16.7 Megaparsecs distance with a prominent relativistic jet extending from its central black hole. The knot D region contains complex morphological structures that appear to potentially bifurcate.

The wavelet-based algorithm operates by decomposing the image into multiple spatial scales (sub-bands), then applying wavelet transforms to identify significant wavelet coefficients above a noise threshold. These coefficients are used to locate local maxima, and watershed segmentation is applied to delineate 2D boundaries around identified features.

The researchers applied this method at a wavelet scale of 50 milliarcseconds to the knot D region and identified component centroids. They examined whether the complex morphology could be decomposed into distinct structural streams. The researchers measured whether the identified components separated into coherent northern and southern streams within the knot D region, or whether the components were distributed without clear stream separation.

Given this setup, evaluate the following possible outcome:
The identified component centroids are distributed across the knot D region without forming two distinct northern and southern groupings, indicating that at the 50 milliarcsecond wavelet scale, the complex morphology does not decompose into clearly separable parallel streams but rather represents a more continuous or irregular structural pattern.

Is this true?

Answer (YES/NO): NO